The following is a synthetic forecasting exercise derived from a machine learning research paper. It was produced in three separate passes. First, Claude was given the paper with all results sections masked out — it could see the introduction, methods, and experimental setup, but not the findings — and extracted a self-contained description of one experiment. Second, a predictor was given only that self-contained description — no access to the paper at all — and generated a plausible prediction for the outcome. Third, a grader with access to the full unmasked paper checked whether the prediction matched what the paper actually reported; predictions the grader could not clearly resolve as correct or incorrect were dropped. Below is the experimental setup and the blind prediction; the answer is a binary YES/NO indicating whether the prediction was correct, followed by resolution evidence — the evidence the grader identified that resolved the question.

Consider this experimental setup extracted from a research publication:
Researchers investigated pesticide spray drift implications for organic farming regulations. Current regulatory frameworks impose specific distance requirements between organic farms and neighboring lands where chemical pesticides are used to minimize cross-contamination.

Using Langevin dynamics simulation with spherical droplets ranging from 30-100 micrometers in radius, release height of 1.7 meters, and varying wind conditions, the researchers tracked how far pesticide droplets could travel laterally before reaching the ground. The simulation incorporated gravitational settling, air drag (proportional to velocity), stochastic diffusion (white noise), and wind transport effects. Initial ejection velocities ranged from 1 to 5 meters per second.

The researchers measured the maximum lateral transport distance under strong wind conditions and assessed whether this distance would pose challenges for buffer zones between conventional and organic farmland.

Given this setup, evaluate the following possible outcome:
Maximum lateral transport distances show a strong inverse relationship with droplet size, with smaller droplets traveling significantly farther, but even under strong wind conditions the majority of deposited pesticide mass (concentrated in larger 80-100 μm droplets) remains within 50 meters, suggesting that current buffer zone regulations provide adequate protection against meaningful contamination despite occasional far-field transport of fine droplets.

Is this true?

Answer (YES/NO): NO